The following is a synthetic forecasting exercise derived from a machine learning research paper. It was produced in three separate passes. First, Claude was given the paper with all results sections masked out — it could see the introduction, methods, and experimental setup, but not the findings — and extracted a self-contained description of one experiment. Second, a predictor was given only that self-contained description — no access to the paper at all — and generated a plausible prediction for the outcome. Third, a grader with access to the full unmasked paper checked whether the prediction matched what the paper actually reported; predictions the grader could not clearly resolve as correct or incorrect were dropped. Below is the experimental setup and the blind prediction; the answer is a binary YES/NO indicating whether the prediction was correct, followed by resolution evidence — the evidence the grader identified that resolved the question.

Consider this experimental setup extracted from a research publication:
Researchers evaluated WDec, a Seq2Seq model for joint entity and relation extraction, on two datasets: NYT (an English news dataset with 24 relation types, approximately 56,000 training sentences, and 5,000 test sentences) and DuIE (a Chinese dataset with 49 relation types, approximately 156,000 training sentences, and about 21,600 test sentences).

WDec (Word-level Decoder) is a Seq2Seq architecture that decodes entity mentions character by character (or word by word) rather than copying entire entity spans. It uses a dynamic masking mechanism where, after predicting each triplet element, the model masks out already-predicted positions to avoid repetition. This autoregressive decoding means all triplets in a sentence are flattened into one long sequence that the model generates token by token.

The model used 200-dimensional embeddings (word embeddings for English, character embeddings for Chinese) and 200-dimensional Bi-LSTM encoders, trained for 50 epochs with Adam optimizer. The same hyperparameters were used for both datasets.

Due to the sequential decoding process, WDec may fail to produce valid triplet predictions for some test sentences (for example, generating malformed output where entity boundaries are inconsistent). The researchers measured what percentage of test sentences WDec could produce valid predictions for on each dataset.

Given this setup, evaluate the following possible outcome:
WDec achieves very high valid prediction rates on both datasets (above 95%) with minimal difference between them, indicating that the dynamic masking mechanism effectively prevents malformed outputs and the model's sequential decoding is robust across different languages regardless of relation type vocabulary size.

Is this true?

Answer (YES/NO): NO